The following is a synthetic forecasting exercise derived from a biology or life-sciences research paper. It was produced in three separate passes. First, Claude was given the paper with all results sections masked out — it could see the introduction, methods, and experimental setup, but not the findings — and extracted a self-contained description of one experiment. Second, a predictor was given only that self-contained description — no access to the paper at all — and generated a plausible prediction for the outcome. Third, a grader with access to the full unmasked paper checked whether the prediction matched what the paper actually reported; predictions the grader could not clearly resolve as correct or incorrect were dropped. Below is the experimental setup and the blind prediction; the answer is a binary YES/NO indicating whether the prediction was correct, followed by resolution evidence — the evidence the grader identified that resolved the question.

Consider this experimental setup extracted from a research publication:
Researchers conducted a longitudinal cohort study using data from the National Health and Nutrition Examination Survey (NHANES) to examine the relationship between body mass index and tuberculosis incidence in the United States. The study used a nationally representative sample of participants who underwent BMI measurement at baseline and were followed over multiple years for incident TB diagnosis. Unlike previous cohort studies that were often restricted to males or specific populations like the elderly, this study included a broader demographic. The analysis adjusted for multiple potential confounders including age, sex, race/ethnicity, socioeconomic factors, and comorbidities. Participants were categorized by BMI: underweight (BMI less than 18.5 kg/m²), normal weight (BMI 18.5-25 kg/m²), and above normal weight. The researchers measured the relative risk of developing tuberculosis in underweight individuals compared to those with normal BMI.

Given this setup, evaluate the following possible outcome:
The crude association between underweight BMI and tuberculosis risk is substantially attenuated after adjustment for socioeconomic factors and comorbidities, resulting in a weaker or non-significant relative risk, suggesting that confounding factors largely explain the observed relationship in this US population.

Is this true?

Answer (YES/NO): NO